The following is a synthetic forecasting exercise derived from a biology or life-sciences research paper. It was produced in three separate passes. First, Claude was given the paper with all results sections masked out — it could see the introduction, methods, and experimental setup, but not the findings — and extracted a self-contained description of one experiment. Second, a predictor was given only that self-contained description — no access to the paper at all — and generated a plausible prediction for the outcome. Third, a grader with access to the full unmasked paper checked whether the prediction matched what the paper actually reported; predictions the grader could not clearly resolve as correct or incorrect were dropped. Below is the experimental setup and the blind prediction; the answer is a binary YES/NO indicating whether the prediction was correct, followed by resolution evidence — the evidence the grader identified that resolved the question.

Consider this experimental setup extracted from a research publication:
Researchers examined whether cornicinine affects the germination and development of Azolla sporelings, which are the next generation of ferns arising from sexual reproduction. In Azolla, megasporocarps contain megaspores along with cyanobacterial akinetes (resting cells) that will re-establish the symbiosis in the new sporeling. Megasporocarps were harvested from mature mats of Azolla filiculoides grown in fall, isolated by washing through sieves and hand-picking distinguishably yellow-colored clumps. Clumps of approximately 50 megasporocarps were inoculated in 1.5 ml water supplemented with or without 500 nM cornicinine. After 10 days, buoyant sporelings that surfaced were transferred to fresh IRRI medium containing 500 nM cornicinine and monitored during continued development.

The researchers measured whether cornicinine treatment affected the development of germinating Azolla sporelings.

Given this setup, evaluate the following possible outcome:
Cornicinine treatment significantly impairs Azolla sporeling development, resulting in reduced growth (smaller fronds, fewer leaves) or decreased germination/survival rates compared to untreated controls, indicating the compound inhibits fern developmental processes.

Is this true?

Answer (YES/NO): NO